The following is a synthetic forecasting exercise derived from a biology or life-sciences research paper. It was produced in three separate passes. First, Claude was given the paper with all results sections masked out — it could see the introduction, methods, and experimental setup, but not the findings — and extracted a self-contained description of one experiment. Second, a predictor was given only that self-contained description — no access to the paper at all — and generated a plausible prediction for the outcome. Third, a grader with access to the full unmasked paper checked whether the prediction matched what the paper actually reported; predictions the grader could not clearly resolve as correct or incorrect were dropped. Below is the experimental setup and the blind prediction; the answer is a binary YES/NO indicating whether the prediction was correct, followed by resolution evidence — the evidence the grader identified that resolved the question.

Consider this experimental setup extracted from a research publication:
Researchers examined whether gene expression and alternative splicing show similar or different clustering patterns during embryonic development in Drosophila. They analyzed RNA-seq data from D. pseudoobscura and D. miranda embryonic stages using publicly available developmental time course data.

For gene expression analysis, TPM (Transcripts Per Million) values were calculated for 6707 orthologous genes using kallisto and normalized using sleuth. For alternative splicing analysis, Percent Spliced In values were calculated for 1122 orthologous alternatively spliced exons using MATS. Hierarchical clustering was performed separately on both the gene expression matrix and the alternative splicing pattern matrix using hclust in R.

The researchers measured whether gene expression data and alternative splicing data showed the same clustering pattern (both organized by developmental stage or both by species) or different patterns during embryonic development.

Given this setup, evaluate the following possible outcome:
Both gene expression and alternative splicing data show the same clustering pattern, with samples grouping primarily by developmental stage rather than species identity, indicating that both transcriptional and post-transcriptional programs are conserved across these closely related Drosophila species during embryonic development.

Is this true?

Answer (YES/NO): NO